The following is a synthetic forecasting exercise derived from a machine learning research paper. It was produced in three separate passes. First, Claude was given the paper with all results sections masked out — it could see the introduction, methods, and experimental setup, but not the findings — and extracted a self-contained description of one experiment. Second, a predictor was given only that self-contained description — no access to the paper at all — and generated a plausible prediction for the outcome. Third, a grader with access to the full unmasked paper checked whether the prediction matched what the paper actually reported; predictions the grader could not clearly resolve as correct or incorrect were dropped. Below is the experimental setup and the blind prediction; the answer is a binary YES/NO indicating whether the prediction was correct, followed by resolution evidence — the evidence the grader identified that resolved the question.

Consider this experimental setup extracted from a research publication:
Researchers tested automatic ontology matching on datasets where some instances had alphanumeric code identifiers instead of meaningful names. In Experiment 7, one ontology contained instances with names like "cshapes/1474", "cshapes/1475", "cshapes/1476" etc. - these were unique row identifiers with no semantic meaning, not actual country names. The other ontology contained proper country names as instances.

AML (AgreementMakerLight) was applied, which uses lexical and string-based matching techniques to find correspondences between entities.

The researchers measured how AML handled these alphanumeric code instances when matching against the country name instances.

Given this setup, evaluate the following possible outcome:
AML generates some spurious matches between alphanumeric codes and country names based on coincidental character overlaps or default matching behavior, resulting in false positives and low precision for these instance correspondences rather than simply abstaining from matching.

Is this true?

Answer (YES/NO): YES